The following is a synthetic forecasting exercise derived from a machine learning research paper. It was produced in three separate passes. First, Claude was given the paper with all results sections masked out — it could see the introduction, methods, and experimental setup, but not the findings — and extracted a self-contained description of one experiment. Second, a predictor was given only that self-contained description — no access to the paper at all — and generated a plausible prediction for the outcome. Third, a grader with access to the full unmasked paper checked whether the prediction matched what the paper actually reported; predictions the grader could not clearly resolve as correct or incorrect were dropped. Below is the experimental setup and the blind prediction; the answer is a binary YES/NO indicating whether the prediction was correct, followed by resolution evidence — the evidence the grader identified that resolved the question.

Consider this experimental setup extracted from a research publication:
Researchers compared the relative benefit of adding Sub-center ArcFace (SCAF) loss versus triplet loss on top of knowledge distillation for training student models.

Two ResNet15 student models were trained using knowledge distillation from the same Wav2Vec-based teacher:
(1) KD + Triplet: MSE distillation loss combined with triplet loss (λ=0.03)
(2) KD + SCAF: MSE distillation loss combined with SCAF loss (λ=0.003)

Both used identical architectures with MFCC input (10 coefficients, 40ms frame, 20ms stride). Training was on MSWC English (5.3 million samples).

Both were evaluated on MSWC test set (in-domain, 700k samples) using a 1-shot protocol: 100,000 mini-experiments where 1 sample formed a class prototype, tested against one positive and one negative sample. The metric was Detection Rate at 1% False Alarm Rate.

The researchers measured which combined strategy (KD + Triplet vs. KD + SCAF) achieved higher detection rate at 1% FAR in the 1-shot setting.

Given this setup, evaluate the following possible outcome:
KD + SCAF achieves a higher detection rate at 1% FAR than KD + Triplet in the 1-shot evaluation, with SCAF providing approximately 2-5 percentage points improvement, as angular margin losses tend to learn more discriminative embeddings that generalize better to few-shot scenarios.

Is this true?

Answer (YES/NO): NO